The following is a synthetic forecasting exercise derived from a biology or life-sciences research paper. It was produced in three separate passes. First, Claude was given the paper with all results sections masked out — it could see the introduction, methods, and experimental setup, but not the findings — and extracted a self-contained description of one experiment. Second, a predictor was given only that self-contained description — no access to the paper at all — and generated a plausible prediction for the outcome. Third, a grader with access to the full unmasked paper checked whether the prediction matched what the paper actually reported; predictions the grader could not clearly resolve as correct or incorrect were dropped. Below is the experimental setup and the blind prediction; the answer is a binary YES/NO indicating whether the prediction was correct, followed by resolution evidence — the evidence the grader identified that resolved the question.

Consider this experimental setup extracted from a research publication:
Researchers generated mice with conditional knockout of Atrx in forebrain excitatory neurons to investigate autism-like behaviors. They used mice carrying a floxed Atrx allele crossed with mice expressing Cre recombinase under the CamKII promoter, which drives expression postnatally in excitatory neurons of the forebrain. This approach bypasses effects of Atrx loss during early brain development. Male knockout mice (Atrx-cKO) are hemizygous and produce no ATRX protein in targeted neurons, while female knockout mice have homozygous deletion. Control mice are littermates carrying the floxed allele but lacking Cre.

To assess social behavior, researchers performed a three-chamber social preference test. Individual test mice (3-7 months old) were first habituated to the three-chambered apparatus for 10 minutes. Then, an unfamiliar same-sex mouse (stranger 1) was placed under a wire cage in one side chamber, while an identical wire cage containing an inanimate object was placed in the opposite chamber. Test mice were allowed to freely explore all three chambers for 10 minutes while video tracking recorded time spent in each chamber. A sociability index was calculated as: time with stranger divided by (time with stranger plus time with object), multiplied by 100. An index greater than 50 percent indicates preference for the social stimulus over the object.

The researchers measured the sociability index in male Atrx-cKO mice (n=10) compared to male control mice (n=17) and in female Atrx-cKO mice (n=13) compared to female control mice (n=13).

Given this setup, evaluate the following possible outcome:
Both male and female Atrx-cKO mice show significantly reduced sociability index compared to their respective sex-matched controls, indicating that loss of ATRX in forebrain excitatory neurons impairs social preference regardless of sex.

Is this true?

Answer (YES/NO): NO